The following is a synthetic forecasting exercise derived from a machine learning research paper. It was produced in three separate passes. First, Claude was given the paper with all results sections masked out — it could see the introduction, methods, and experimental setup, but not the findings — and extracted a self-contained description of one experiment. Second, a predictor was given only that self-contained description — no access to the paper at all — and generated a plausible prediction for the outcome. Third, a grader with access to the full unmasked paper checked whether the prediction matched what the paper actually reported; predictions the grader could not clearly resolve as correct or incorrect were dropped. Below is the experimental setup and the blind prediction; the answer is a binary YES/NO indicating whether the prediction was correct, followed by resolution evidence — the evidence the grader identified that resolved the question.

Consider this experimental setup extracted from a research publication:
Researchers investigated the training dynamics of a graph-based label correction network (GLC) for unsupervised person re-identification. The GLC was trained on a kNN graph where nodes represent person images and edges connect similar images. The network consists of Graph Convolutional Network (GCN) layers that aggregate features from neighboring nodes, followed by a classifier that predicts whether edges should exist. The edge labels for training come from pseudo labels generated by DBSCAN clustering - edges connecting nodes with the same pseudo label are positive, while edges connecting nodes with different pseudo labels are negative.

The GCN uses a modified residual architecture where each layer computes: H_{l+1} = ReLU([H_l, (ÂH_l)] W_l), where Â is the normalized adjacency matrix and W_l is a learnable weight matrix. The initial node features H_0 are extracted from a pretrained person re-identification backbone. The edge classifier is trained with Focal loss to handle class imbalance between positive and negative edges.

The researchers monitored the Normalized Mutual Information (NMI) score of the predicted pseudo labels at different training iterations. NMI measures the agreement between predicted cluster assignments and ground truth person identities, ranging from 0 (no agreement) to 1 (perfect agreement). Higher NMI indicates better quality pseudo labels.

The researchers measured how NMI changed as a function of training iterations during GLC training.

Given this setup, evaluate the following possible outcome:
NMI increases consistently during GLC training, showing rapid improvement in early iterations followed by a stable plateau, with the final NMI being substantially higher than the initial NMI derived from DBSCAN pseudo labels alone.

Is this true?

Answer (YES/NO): NO